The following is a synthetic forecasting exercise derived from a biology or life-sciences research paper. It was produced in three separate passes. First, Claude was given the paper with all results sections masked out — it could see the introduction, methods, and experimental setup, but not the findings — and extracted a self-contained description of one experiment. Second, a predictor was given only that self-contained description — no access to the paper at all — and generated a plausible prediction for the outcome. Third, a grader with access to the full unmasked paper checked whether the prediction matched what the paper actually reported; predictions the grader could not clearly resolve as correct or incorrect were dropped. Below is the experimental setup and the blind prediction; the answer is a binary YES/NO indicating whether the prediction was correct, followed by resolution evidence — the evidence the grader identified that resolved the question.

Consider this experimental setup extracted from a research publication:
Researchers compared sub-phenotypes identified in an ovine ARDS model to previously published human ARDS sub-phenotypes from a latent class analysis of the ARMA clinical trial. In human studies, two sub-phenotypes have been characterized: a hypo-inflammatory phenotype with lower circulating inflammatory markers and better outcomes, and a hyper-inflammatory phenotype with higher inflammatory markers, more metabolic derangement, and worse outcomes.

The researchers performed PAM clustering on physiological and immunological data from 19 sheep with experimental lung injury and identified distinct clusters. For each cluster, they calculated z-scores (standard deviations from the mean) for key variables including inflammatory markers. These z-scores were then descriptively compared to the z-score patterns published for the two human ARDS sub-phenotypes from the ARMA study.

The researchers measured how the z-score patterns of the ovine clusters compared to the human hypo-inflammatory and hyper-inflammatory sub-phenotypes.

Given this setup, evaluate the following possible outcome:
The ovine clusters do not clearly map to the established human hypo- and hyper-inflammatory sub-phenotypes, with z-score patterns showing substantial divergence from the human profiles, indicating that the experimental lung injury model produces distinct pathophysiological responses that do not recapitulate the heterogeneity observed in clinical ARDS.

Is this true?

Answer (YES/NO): NO